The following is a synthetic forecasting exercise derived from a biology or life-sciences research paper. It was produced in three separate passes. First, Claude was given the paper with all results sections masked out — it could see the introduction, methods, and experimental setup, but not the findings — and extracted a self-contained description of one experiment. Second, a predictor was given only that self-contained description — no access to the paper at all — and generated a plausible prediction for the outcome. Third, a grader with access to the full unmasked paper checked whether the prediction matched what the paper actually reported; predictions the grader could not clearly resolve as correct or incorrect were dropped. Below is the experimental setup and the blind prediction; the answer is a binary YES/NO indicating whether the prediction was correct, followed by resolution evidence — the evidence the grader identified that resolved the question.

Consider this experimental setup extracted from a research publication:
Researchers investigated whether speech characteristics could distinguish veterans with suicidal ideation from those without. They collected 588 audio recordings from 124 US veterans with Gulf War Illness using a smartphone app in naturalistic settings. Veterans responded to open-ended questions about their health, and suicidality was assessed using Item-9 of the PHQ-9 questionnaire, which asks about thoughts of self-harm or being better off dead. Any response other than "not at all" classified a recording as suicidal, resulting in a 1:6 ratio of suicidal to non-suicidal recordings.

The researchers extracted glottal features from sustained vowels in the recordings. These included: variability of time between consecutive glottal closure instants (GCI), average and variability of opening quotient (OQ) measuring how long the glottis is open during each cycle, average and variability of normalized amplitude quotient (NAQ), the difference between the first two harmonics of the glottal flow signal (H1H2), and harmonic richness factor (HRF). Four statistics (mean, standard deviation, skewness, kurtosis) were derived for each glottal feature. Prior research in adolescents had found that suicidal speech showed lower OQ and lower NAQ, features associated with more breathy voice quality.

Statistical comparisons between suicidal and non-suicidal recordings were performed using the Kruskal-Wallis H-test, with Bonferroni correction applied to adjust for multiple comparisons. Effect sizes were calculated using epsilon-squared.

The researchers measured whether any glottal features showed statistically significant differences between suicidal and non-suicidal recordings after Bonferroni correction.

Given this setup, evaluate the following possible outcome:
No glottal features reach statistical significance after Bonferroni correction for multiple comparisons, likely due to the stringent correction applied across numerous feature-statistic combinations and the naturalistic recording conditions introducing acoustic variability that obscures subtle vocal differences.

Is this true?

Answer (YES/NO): NO